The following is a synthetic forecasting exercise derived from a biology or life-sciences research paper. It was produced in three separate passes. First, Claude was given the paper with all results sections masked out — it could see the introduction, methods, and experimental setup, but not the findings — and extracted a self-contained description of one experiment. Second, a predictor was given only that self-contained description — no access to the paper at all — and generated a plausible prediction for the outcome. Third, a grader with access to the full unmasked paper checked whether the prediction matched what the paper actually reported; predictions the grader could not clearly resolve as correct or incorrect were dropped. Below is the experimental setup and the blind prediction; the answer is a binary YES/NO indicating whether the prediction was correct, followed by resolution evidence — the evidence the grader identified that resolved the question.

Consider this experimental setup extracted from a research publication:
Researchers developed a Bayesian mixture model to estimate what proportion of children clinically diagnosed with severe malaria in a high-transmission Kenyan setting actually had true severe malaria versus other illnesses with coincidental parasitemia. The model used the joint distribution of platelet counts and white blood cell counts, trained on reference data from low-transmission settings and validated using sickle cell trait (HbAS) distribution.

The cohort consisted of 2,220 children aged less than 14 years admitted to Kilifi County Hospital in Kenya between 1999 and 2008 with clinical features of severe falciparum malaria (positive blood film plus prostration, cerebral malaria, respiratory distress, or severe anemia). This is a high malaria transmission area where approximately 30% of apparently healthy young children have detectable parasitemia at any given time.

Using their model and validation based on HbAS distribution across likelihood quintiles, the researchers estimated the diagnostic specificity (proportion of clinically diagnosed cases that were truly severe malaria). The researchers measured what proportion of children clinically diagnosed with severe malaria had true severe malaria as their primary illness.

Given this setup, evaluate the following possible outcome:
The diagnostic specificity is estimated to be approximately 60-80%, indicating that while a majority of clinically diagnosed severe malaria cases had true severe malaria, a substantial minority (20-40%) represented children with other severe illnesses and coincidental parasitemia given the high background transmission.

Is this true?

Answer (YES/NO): YES